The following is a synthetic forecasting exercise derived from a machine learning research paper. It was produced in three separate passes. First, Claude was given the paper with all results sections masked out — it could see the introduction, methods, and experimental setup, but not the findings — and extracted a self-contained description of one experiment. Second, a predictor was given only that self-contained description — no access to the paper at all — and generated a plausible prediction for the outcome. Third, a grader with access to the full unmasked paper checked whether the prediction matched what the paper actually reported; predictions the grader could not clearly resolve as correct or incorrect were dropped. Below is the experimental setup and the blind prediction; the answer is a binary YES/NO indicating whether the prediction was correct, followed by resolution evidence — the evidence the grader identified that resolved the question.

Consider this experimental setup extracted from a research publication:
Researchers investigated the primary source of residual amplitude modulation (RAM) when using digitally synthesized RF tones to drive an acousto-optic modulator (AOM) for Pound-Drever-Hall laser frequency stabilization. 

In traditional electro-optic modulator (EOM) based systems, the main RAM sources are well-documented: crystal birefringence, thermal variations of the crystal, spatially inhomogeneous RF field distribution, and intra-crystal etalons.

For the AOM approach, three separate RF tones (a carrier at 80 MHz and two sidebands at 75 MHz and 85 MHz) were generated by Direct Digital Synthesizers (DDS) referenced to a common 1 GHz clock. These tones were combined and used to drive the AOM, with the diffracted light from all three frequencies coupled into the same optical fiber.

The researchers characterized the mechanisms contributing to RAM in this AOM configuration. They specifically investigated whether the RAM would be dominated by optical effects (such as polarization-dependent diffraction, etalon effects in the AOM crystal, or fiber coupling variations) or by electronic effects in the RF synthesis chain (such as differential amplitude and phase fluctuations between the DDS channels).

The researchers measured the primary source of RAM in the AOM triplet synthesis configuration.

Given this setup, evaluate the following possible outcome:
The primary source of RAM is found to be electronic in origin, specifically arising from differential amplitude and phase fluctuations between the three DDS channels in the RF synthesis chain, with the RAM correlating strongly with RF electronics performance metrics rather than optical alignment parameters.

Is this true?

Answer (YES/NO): YES